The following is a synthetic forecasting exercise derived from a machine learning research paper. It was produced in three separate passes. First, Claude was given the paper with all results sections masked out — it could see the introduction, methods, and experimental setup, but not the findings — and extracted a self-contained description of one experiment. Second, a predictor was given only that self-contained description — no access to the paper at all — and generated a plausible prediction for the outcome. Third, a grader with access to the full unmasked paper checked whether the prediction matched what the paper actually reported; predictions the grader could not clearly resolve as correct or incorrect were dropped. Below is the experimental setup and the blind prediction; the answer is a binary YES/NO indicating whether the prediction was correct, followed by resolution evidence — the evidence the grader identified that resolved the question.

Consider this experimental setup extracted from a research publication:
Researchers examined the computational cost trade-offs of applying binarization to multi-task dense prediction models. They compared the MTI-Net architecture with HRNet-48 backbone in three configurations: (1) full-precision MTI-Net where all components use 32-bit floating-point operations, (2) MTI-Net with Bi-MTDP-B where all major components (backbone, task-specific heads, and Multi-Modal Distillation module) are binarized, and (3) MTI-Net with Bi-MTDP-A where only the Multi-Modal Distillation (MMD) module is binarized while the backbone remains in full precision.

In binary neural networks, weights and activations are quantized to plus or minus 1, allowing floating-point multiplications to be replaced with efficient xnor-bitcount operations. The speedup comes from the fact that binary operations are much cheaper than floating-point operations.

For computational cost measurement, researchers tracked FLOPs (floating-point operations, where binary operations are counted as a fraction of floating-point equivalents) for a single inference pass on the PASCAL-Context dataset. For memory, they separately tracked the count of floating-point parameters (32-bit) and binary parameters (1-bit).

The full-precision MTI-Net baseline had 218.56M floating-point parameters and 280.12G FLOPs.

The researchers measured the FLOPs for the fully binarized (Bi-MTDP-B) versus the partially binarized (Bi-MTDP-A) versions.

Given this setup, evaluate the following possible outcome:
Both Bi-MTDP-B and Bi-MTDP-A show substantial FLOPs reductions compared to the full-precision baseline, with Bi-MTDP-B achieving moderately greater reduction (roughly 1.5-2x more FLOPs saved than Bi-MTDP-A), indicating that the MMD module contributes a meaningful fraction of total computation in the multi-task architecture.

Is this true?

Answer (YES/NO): NO